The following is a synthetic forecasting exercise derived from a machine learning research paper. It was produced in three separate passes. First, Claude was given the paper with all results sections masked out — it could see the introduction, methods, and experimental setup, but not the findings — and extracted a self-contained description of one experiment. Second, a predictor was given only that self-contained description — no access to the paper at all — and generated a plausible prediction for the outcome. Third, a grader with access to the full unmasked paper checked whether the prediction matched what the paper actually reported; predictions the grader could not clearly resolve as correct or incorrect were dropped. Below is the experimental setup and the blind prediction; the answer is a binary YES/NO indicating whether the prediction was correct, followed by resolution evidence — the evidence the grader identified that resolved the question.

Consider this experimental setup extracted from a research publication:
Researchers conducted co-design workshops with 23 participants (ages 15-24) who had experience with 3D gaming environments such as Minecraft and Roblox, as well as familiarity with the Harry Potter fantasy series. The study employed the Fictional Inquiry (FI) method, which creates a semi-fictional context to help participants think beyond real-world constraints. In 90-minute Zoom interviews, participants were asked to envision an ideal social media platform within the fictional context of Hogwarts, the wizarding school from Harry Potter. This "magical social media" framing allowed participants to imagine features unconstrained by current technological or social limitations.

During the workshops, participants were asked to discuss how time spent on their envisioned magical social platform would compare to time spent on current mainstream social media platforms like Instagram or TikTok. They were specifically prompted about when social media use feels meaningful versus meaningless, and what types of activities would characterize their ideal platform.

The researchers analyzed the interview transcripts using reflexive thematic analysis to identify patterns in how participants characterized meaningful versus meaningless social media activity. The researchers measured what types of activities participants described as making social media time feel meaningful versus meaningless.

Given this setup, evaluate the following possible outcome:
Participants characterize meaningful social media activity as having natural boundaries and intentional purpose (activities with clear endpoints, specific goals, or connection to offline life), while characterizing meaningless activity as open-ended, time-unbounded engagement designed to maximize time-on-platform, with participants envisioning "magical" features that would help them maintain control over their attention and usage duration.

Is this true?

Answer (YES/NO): NO